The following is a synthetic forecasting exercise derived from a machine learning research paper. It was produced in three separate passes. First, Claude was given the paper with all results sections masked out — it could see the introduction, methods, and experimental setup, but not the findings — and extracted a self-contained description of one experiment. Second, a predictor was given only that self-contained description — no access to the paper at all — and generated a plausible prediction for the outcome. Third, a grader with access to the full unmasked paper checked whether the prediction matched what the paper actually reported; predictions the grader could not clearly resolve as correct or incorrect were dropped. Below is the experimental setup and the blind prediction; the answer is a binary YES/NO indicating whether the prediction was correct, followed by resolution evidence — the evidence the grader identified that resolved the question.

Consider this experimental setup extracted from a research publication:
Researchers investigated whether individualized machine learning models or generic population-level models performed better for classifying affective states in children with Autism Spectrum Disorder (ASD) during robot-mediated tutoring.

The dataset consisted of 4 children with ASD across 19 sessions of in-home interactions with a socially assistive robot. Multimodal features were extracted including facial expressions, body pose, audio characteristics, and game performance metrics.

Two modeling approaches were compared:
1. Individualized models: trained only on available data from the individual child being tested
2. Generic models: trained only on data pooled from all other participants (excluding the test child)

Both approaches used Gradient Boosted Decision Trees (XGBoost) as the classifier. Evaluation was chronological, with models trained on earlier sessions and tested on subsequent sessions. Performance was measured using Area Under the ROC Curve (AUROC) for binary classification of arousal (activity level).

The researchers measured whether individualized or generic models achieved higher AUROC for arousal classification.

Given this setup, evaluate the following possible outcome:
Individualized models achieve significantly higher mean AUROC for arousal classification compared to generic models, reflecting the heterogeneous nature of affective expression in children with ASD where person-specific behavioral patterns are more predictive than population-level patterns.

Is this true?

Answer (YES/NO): NO